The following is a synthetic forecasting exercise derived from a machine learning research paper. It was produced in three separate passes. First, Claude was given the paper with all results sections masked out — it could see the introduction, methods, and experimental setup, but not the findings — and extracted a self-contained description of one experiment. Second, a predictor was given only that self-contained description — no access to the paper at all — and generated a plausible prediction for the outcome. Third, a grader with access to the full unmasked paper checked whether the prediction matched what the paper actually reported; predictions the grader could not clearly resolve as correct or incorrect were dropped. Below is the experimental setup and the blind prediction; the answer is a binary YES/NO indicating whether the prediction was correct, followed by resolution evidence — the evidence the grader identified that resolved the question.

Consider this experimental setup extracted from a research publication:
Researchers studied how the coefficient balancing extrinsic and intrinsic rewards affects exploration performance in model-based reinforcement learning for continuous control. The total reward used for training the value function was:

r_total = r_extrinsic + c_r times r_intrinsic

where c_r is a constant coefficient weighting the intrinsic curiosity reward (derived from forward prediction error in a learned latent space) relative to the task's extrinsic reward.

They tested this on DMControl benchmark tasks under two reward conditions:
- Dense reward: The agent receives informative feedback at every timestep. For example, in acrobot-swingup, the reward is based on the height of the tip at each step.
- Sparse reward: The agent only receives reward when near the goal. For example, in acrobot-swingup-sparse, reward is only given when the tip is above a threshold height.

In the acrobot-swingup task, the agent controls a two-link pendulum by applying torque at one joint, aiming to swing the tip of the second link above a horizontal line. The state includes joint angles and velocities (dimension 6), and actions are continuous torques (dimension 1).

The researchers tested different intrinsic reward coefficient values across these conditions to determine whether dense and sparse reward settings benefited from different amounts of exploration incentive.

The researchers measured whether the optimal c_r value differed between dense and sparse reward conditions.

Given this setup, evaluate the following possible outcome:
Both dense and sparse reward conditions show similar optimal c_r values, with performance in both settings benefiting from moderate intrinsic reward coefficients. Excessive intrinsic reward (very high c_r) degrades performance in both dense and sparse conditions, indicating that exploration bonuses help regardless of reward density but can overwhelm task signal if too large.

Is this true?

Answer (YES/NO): NO